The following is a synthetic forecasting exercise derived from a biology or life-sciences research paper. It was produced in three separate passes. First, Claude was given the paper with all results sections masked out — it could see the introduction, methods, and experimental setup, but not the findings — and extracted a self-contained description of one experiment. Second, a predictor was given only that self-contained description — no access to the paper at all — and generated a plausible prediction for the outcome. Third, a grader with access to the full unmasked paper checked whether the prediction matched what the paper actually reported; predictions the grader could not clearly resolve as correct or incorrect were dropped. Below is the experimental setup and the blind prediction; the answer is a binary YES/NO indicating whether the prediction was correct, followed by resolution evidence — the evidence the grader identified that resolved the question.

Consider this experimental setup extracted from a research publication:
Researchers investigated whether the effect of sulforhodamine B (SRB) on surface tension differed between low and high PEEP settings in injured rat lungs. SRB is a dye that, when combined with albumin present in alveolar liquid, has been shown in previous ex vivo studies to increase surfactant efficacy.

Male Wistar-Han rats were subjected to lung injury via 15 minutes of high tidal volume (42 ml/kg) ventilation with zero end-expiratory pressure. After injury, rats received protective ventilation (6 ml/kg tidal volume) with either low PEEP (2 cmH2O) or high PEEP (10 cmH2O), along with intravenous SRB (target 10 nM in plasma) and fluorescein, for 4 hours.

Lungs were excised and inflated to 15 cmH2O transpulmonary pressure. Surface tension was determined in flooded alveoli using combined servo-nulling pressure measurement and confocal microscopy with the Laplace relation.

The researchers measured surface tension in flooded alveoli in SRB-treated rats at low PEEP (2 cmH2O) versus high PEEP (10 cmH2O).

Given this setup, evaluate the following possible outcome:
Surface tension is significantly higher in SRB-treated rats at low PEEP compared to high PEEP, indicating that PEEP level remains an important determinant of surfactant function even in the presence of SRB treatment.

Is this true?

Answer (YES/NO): NO